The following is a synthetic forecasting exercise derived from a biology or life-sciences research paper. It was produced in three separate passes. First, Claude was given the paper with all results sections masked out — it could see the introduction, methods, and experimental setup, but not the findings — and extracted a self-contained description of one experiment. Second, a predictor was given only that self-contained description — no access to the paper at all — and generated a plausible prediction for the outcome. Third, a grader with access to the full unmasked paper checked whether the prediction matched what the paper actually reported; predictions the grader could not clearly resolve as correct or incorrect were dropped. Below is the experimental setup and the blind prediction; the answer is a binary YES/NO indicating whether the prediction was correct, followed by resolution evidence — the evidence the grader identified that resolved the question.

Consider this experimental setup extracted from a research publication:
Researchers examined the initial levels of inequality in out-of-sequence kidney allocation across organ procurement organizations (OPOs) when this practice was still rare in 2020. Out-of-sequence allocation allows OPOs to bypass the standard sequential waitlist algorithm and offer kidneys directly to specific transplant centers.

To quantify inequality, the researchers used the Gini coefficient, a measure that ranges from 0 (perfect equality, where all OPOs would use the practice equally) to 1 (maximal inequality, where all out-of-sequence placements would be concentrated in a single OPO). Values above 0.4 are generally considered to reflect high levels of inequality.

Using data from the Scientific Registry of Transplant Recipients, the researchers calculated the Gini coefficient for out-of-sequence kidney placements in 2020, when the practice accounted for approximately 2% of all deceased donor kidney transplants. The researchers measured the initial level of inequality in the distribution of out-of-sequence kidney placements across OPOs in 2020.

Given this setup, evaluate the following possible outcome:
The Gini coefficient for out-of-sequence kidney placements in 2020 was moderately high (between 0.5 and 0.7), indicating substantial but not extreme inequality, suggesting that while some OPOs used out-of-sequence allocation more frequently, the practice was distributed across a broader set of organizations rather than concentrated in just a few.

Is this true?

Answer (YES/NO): NO